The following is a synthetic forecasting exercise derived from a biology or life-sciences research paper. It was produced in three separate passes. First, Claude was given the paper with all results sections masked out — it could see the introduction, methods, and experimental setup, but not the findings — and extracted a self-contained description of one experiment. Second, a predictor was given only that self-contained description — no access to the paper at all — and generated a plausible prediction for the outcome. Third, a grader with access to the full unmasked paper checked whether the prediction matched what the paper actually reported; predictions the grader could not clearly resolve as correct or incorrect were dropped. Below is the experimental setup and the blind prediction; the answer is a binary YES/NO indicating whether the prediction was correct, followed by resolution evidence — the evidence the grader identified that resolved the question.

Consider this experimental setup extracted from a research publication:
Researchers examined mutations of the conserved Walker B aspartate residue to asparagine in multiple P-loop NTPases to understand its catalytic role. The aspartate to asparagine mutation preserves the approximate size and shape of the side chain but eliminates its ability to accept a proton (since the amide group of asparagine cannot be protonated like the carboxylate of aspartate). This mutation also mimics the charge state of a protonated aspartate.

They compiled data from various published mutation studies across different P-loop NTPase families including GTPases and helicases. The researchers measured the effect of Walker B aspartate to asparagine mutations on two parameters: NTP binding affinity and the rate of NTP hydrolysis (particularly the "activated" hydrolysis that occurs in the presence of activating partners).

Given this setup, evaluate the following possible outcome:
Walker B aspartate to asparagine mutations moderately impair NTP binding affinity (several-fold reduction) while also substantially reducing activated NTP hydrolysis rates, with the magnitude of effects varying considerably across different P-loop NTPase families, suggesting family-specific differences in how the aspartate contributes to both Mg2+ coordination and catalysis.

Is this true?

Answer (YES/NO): NO